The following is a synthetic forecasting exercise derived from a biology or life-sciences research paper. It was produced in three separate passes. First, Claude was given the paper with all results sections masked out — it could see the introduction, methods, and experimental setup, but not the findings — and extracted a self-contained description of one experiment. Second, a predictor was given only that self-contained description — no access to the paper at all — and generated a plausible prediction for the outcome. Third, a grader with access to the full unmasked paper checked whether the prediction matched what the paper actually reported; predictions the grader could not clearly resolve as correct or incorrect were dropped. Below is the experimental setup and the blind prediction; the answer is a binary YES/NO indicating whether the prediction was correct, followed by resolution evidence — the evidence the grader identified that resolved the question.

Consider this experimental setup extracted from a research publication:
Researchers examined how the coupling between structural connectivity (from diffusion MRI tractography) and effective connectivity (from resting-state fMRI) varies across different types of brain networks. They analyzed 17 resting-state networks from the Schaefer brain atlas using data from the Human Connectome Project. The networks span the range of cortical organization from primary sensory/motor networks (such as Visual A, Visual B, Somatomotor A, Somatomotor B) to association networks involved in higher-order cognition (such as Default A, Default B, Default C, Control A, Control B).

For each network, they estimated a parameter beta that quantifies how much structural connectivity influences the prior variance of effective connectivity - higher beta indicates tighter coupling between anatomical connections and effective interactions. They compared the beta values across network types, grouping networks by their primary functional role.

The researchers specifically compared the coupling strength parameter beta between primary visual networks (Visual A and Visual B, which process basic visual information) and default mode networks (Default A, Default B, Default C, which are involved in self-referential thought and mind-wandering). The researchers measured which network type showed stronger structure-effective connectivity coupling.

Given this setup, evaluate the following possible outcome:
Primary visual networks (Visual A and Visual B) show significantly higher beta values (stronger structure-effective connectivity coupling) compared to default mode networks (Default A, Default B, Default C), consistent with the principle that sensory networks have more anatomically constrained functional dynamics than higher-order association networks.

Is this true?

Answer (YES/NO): NO